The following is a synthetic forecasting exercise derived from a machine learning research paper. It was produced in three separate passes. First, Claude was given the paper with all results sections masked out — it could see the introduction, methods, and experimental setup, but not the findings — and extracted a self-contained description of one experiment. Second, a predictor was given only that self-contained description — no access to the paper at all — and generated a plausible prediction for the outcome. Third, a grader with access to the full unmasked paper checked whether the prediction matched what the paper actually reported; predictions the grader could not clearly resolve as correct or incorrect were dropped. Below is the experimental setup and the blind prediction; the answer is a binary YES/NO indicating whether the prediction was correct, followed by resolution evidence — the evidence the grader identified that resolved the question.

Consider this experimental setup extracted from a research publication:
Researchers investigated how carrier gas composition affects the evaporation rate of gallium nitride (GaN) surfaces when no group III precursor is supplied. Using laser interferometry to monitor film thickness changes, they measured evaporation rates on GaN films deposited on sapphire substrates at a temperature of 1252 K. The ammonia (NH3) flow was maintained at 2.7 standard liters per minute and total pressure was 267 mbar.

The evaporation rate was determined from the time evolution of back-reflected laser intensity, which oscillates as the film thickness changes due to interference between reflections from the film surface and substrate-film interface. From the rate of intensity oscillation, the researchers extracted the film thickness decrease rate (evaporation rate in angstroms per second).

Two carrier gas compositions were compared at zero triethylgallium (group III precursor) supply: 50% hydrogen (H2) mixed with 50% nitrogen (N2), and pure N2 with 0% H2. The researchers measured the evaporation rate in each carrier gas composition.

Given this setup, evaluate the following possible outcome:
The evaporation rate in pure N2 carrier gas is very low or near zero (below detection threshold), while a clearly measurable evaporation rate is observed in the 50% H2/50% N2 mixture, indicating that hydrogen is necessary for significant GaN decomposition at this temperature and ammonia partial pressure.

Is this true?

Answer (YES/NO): NO